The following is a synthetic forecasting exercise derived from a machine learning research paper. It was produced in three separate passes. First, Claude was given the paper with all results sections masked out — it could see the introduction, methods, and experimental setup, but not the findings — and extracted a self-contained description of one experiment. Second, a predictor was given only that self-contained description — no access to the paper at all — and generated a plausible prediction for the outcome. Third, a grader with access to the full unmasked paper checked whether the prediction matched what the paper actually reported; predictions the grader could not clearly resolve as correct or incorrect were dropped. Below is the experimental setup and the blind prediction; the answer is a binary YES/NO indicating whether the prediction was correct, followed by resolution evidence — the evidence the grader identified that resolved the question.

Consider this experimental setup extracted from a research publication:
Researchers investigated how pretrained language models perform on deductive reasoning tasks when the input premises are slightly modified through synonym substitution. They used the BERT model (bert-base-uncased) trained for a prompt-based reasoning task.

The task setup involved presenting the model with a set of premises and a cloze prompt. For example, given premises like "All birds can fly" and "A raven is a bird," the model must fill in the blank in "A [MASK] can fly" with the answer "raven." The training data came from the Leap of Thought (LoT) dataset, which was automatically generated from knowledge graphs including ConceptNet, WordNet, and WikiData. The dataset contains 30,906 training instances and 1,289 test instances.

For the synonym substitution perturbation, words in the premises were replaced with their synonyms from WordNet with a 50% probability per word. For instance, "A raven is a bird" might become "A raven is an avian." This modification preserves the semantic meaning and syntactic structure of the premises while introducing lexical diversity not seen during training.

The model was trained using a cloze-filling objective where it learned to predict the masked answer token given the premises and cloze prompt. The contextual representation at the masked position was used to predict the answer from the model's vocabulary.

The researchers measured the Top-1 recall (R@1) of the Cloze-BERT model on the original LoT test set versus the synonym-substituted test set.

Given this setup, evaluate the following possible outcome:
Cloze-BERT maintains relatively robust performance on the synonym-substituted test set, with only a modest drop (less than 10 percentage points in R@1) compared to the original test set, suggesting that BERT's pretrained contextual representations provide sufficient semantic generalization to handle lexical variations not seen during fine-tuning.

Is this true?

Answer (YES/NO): NO